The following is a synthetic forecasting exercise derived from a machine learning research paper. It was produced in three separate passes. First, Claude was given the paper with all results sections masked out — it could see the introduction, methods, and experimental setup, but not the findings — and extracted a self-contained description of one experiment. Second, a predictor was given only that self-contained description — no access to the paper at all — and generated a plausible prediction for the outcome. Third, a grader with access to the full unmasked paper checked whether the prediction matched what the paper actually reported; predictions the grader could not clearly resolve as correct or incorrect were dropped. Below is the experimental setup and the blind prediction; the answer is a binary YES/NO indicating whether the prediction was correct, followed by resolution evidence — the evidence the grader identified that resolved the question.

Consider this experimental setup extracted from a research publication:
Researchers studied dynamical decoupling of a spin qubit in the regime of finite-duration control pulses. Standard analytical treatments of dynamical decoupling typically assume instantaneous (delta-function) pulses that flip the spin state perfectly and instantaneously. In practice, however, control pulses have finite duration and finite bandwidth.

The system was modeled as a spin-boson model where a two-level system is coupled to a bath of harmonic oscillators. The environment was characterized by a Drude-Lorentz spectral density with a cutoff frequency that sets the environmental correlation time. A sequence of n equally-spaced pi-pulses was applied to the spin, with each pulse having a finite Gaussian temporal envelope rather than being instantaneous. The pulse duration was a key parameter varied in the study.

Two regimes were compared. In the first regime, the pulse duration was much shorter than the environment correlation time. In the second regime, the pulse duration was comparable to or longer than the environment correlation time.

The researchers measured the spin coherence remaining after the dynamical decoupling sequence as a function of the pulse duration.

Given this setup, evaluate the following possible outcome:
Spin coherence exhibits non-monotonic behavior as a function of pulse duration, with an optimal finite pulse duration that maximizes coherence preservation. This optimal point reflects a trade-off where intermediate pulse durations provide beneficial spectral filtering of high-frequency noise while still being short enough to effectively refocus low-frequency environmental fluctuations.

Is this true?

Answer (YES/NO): NO